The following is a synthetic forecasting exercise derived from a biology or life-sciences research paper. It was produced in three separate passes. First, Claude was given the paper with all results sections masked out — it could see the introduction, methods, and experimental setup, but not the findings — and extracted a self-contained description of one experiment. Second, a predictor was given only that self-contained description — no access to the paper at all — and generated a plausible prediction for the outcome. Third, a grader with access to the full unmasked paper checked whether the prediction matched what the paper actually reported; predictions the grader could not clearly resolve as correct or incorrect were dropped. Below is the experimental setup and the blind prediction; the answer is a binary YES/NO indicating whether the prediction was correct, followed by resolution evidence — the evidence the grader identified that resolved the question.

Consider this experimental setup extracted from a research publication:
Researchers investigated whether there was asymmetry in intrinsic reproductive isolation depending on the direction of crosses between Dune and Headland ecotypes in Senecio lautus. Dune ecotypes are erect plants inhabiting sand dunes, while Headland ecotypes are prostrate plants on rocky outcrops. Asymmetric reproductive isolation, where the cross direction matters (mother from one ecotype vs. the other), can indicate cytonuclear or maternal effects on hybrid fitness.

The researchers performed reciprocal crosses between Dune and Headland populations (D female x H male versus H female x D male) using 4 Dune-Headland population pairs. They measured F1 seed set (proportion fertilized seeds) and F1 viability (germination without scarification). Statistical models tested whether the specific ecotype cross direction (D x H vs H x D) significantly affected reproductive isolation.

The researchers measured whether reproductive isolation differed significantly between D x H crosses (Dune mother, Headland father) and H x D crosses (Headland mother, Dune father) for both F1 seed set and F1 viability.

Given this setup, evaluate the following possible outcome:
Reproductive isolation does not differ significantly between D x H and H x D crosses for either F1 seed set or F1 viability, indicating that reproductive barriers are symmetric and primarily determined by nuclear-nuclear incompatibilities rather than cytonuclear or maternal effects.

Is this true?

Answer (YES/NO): YES